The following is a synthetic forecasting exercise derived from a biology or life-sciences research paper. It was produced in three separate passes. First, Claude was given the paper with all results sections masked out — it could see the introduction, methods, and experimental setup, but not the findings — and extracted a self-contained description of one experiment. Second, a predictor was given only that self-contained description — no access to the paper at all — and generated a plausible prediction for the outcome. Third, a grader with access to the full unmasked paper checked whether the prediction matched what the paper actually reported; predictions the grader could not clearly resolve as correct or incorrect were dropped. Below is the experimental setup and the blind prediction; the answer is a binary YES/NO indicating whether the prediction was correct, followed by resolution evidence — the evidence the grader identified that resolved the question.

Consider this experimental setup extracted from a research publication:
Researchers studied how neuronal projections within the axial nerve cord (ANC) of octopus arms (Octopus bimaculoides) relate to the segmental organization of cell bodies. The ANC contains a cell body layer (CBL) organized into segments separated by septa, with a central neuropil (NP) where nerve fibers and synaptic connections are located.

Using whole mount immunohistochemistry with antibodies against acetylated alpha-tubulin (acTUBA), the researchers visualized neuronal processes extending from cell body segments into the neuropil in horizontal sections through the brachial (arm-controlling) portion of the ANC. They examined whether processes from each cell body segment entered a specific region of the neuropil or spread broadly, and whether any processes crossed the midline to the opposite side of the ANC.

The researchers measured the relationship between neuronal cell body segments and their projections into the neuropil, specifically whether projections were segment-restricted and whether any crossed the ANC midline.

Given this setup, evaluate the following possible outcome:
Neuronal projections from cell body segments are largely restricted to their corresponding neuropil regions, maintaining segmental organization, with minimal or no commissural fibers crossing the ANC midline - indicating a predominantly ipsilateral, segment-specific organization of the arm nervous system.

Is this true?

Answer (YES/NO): NO